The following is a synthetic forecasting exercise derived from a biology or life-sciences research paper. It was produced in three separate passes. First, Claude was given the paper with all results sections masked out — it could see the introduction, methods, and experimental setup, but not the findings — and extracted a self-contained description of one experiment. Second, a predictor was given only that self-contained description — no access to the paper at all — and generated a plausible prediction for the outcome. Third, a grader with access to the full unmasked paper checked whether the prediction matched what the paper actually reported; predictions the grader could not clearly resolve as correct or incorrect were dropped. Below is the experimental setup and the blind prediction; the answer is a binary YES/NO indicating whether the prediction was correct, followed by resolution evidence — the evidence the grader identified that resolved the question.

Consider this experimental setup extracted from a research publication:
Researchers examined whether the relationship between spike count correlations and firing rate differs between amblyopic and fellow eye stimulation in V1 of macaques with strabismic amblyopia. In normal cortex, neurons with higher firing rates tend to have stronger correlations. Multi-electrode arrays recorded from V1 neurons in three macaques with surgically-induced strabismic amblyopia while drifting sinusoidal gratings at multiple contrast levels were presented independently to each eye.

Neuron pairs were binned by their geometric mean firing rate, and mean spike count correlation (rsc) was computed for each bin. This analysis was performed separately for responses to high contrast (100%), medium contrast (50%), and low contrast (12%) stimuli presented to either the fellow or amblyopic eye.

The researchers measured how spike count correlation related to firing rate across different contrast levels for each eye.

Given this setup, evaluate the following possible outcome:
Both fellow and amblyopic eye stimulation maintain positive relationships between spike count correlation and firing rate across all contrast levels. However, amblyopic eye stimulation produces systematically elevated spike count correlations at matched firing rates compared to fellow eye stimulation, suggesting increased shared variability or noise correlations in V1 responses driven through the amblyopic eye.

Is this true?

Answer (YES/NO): NO